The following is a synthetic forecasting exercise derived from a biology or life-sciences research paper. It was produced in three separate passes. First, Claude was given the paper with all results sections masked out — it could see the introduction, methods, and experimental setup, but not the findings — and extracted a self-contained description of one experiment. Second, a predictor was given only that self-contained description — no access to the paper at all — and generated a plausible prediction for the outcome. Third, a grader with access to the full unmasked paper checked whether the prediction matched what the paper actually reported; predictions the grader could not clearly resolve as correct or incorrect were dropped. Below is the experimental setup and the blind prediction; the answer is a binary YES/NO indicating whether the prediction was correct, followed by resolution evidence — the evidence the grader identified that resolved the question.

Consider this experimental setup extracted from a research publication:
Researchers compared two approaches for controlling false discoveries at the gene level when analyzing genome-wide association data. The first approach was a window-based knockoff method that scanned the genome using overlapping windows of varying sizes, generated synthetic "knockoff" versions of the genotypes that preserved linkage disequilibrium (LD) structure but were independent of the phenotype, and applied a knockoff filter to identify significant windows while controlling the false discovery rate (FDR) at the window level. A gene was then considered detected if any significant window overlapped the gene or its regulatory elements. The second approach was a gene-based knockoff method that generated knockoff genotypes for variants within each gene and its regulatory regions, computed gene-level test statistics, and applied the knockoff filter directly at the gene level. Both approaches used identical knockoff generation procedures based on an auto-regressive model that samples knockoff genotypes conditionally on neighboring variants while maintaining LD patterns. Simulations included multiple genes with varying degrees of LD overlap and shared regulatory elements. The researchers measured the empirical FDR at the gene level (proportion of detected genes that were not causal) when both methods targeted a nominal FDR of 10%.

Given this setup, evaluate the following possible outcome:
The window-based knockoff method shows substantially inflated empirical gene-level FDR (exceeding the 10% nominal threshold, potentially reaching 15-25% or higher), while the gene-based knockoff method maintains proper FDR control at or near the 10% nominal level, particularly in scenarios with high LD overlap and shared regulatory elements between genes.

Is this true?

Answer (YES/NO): YES